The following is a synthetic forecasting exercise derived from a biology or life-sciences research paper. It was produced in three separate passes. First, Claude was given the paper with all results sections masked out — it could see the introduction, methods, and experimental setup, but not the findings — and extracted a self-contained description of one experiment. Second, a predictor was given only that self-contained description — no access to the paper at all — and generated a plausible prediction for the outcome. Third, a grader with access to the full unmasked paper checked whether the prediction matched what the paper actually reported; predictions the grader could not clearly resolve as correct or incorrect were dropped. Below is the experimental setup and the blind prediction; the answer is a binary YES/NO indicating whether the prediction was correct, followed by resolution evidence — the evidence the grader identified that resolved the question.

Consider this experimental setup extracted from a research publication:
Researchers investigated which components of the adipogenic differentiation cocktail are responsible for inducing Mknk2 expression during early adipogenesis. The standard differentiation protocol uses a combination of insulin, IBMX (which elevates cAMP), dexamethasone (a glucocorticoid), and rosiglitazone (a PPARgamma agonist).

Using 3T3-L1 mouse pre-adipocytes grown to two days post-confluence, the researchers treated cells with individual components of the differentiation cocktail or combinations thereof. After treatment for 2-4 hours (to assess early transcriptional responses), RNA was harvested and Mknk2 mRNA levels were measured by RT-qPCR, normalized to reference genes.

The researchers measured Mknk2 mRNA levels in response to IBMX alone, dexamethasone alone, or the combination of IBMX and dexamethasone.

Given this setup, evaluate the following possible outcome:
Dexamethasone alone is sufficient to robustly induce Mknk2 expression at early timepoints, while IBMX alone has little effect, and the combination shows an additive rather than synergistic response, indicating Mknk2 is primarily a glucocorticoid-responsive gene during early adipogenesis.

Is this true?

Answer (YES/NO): NO